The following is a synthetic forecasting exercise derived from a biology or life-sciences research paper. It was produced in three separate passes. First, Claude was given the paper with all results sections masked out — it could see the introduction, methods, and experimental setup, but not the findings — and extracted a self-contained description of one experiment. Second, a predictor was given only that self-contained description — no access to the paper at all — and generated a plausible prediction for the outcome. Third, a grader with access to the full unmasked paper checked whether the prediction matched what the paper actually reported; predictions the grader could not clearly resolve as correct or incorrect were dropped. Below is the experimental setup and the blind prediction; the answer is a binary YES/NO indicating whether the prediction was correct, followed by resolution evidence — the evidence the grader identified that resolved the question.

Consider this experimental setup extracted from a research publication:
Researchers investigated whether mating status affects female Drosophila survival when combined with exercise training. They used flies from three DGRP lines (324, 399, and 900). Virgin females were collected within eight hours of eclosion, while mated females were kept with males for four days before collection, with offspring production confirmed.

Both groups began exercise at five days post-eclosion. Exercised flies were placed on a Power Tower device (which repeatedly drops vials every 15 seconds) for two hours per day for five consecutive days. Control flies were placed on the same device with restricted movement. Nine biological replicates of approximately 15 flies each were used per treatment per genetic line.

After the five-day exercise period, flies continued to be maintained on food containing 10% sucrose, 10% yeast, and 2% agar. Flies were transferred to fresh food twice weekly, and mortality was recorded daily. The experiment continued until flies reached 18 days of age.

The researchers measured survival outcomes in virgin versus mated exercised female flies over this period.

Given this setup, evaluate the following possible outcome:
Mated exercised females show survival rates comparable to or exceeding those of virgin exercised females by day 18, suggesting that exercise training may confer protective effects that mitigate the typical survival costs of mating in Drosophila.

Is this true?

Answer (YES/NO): NO